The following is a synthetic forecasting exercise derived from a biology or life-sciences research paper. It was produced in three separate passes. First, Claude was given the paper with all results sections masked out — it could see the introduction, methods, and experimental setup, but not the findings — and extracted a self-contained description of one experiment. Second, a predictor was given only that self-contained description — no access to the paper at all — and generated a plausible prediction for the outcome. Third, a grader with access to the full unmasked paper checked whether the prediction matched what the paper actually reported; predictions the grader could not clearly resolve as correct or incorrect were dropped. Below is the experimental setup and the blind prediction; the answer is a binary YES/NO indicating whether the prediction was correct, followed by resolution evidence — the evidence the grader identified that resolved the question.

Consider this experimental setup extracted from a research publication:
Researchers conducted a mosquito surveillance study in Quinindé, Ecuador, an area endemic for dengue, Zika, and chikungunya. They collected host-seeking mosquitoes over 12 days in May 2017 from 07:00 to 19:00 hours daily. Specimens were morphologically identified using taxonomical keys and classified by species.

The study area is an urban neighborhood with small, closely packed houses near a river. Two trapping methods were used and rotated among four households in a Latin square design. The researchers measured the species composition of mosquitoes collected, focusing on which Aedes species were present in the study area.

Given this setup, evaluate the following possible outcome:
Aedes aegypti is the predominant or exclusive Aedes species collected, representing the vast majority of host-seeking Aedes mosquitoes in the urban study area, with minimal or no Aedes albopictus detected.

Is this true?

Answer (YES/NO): YES